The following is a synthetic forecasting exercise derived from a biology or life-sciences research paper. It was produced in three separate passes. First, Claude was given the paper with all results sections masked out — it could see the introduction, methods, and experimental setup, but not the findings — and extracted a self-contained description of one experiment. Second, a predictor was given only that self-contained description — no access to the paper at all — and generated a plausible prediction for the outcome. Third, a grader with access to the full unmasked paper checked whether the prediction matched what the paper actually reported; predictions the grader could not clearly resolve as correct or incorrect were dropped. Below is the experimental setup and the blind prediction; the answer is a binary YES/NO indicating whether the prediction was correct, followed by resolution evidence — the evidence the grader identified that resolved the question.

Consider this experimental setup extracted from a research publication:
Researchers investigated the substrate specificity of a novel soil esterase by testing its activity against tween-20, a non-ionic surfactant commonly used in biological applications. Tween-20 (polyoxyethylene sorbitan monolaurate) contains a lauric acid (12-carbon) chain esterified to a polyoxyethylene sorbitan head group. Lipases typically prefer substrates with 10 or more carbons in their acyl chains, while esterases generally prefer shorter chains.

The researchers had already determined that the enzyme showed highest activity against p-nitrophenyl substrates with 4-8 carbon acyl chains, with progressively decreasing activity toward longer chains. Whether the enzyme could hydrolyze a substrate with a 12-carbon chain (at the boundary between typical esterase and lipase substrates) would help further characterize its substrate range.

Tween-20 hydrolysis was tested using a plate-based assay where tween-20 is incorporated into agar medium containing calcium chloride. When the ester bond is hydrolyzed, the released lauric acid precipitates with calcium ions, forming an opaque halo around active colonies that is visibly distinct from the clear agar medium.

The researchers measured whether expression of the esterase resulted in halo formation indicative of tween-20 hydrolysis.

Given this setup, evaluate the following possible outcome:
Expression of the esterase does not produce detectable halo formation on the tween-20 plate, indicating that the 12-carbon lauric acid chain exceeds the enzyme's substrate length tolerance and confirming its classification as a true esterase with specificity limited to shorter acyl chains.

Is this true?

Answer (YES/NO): NO